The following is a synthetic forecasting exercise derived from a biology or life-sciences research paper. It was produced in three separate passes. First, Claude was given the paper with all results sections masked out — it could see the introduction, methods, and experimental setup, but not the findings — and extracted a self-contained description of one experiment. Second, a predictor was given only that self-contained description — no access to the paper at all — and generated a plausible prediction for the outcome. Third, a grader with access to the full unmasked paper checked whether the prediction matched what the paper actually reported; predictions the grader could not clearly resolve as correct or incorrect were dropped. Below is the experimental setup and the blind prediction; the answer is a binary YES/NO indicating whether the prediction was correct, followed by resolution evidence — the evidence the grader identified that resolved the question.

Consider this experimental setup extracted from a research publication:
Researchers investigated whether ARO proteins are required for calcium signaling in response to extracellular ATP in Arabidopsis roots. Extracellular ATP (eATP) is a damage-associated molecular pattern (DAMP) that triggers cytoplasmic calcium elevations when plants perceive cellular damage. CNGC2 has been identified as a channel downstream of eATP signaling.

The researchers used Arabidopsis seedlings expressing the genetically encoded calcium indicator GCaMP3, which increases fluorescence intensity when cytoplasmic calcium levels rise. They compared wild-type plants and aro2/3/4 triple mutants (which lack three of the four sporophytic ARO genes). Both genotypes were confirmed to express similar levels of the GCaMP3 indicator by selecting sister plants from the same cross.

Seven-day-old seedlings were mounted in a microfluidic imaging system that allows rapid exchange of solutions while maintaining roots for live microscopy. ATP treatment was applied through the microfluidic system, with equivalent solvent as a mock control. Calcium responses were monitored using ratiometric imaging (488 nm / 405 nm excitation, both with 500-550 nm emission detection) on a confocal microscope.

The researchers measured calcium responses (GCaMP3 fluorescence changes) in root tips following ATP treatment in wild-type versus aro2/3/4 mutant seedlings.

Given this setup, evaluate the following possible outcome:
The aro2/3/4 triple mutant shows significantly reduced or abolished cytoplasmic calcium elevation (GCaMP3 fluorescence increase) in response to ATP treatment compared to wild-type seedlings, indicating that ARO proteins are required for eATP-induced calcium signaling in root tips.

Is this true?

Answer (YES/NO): YES